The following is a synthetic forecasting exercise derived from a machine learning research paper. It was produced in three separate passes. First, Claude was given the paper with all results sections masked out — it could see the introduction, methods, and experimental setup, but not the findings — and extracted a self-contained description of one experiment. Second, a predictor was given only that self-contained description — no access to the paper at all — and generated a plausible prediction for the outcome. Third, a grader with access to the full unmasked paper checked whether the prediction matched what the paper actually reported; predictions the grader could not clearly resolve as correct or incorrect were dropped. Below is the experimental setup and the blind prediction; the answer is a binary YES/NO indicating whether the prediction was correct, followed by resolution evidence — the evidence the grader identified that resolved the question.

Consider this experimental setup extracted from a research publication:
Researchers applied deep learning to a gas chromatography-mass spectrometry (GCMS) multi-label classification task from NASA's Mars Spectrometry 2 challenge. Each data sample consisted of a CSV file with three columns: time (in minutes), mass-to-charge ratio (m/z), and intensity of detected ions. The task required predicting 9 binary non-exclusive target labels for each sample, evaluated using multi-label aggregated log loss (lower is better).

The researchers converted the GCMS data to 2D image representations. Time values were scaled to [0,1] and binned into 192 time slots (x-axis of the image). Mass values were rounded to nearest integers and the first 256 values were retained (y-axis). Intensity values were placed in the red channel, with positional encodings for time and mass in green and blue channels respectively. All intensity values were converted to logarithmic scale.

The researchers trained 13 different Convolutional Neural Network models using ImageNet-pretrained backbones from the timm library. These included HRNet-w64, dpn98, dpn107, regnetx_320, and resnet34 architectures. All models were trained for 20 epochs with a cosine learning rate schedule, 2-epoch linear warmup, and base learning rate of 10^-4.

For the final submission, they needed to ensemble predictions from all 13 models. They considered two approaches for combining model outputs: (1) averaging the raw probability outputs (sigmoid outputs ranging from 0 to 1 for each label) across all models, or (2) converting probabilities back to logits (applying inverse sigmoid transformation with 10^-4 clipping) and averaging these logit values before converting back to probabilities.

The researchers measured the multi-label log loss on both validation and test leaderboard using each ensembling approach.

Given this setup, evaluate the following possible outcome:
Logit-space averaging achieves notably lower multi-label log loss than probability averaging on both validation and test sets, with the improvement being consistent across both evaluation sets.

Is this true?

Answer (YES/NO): NO